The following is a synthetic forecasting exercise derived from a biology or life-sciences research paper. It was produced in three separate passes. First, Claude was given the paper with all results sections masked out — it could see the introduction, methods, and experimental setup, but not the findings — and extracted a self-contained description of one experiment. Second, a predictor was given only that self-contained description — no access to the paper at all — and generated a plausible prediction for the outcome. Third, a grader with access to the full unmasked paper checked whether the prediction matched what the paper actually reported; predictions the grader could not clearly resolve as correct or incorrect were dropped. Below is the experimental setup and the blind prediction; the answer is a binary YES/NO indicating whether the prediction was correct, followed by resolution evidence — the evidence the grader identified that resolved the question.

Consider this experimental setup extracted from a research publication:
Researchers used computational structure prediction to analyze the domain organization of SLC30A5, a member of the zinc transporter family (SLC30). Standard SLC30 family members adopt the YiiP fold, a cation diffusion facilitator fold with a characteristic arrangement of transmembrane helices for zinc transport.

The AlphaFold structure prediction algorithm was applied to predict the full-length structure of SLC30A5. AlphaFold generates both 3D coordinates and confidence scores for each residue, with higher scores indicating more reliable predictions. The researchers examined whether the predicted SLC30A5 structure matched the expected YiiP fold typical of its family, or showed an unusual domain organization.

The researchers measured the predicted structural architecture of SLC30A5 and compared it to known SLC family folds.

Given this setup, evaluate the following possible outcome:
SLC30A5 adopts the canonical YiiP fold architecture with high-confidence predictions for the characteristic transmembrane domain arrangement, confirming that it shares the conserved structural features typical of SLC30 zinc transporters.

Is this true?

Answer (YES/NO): NO